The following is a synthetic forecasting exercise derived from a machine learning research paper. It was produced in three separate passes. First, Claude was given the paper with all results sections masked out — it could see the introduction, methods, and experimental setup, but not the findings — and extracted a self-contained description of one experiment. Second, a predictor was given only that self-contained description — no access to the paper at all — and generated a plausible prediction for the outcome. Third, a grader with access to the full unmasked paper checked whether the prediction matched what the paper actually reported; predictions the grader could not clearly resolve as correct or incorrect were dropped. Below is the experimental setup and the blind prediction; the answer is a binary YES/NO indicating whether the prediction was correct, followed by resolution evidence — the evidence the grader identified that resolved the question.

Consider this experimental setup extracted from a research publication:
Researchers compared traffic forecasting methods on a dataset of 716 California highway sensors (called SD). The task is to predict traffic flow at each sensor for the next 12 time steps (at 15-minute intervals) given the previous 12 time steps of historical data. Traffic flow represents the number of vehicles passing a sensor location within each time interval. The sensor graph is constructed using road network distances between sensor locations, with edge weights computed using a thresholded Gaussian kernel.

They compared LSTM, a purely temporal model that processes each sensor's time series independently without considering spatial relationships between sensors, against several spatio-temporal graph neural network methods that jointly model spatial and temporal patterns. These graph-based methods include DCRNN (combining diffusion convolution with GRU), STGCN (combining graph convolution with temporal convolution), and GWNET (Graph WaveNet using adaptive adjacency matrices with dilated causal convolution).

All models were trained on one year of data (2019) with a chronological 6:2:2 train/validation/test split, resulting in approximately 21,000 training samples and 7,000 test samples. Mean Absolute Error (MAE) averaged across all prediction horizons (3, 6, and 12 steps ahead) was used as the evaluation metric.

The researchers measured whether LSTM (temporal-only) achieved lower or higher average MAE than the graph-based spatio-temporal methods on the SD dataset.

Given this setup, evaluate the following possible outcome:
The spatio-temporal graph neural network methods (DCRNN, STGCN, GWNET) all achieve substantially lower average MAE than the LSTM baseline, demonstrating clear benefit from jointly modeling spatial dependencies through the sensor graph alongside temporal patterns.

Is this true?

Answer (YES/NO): YES